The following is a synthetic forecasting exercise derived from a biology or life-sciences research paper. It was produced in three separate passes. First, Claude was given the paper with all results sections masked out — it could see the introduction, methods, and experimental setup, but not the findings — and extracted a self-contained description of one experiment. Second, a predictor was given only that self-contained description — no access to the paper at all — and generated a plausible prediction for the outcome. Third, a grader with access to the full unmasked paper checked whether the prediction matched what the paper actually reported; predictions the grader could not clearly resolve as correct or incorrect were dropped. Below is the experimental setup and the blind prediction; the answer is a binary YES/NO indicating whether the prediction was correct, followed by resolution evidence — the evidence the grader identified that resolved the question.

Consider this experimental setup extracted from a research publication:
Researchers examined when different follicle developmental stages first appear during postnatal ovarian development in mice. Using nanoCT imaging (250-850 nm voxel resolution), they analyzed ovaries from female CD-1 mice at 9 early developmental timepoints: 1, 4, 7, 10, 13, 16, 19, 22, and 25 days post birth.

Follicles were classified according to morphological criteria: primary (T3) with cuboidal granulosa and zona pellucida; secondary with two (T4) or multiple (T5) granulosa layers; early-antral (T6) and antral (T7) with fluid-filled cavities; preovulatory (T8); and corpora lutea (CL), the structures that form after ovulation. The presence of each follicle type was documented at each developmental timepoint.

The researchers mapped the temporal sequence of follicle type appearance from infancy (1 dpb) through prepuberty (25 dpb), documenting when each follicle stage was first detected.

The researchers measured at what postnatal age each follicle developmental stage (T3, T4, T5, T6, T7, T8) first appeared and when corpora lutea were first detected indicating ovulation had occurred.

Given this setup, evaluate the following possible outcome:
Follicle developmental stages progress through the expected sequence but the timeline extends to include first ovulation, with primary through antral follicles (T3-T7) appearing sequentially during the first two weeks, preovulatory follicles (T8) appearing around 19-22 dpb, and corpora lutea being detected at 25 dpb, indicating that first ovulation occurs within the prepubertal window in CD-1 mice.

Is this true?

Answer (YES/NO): NO